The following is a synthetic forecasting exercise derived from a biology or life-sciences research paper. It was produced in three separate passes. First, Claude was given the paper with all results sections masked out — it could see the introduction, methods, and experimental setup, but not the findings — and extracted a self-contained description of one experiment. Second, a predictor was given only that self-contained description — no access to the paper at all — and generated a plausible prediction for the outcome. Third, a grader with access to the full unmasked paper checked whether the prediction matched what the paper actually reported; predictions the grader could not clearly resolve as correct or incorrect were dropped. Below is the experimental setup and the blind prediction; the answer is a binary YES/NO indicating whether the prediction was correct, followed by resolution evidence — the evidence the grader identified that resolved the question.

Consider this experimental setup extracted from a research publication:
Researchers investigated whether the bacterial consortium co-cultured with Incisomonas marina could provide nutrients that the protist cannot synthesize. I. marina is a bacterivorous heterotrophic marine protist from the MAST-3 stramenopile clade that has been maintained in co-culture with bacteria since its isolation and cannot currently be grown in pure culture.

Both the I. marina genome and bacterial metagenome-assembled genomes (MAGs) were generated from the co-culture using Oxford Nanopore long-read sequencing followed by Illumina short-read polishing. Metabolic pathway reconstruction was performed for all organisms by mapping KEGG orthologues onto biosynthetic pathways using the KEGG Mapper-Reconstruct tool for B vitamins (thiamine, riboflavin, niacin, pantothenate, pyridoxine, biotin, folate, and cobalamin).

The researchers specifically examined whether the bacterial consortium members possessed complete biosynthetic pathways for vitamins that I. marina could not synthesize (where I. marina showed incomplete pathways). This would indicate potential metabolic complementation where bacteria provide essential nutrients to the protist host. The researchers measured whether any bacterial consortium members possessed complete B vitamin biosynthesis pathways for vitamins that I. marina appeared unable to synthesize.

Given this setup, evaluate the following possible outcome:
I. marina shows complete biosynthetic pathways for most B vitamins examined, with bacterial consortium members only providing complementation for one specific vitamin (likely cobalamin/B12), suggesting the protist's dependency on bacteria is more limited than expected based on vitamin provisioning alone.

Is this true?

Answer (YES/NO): NO